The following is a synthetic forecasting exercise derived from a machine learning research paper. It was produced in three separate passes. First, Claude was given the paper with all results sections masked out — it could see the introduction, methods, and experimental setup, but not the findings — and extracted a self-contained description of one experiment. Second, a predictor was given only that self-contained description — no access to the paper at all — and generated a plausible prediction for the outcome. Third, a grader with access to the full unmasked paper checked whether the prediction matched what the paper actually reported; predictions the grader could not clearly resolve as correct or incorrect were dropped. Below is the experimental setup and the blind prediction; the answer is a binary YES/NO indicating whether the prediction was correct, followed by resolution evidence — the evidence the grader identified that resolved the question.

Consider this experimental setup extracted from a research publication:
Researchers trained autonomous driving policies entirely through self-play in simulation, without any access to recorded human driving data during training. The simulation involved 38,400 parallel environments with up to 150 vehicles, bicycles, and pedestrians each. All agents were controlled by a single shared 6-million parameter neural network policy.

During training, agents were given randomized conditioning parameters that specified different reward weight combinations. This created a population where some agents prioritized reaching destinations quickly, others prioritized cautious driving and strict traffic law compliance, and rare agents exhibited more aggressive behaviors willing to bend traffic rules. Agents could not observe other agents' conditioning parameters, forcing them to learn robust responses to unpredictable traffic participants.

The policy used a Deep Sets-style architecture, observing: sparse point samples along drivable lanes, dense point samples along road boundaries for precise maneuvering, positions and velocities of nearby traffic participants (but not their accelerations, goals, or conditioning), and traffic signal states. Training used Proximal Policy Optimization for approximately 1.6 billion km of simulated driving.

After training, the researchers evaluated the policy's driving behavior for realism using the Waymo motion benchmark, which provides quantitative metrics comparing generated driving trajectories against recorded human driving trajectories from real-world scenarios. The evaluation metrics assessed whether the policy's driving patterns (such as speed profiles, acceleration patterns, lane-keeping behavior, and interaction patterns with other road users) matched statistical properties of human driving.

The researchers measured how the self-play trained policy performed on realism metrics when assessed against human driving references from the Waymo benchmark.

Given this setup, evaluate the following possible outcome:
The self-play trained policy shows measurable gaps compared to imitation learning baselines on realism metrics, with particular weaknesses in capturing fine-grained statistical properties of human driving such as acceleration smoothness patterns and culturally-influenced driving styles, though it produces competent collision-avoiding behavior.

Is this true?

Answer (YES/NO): NO